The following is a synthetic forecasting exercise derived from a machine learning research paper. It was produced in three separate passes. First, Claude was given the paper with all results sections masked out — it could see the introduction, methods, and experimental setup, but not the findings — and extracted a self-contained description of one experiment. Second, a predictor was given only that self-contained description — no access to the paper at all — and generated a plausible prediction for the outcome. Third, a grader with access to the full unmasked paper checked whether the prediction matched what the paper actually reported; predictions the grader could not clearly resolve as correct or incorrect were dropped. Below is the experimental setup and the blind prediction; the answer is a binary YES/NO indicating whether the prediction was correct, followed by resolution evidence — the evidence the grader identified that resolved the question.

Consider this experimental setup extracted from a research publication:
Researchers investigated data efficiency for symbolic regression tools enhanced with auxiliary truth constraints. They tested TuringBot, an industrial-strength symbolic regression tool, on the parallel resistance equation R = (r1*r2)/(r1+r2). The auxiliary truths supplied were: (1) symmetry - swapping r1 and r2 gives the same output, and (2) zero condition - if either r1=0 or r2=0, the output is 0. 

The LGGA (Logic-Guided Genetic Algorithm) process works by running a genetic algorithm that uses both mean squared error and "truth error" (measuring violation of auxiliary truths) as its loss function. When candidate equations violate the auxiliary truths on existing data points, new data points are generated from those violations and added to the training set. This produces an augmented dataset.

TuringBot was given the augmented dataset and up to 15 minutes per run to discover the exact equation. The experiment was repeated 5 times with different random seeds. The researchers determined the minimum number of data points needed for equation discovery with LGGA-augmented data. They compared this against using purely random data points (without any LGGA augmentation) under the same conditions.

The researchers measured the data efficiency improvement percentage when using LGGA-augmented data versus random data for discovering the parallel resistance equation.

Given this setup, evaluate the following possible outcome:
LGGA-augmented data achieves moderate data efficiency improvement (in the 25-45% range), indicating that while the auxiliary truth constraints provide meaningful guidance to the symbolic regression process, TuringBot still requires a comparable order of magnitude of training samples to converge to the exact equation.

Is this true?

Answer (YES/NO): NO